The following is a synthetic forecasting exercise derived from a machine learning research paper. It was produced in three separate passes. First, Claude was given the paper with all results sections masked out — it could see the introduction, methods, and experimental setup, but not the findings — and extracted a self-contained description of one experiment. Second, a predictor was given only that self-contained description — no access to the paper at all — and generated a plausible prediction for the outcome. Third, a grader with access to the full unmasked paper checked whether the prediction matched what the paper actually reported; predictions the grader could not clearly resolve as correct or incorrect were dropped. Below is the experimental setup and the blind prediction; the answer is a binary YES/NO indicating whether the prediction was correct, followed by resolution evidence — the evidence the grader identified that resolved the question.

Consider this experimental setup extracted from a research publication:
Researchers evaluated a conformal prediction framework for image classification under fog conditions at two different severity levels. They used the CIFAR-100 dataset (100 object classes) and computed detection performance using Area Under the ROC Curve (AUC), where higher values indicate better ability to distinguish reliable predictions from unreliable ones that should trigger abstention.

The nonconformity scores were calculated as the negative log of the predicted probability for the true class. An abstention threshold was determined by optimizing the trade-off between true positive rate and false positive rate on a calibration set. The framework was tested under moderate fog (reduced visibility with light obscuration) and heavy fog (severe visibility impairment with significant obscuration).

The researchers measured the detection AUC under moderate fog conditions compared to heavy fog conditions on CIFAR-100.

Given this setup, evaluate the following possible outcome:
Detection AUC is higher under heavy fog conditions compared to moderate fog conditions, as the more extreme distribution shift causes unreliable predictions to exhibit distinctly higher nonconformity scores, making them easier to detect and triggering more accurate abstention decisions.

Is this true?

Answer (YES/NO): YES